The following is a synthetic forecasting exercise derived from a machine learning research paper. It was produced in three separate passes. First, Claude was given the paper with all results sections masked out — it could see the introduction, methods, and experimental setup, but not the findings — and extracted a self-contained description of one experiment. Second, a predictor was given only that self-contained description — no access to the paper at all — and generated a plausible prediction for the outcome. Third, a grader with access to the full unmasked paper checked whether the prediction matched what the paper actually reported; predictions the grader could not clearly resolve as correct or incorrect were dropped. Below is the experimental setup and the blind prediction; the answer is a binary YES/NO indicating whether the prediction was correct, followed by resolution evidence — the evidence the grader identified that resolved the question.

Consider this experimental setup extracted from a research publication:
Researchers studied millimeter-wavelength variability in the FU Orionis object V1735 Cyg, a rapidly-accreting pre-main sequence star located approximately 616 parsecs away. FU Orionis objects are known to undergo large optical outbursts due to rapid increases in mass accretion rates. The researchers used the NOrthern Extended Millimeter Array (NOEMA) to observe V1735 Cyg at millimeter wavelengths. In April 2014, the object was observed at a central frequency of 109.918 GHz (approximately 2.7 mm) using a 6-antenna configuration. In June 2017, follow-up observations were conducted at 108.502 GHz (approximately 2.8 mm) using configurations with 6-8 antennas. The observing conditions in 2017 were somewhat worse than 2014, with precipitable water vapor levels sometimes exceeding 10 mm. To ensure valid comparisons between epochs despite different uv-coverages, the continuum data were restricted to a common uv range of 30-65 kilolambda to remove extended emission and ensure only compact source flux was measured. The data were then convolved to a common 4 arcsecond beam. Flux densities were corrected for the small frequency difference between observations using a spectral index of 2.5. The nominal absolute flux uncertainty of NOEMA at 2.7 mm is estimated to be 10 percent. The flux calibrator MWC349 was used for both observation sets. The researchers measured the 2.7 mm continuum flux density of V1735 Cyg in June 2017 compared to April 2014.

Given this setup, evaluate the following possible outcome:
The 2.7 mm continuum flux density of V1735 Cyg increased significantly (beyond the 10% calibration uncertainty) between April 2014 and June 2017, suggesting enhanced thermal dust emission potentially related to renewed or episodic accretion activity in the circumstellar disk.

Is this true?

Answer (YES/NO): NO